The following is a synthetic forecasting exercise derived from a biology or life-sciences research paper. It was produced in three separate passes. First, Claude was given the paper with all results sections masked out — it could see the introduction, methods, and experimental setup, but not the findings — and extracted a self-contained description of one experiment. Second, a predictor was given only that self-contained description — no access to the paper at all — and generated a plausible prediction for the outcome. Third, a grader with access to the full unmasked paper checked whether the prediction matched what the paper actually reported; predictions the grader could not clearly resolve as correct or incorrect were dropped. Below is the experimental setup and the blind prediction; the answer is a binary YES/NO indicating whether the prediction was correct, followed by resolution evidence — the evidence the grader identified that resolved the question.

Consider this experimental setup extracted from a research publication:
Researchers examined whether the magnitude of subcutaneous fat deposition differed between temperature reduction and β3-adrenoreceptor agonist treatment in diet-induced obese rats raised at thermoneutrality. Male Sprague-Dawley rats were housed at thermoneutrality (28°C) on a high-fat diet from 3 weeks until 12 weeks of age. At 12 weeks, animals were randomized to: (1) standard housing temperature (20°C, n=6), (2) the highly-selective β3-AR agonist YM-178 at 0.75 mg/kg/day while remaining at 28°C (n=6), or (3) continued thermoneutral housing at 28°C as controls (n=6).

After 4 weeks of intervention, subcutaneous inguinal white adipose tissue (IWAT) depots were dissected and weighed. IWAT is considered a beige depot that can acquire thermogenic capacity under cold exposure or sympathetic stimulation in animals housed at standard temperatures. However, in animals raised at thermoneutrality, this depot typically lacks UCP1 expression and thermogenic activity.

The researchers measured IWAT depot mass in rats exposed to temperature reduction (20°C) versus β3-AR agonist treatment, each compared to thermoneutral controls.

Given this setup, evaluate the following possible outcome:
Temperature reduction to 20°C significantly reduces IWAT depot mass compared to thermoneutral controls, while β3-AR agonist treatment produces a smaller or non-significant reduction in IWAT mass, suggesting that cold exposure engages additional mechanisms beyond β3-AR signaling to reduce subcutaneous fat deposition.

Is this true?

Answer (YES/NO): NO